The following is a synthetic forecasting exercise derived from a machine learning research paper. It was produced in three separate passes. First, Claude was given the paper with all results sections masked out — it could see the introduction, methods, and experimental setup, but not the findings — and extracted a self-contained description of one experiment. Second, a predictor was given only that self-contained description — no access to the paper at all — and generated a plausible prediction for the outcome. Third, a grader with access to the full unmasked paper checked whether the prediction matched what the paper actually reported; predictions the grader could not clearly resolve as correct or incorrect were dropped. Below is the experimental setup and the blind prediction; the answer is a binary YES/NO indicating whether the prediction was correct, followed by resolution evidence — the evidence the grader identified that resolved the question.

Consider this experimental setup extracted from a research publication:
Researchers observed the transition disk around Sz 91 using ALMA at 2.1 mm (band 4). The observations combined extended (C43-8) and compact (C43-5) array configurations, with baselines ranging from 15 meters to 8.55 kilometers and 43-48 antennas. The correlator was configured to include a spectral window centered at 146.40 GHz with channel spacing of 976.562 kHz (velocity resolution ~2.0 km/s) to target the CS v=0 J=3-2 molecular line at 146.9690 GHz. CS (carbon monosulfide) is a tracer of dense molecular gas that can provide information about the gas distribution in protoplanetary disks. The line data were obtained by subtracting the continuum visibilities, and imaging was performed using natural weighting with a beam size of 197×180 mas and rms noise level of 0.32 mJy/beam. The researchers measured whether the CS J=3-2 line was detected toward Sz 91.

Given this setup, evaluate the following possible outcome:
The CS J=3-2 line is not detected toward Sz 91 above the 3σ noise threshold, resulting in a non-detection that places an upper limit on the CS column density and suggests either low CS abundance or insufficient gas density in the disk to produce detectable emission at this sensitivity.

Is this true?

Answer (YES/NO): NO